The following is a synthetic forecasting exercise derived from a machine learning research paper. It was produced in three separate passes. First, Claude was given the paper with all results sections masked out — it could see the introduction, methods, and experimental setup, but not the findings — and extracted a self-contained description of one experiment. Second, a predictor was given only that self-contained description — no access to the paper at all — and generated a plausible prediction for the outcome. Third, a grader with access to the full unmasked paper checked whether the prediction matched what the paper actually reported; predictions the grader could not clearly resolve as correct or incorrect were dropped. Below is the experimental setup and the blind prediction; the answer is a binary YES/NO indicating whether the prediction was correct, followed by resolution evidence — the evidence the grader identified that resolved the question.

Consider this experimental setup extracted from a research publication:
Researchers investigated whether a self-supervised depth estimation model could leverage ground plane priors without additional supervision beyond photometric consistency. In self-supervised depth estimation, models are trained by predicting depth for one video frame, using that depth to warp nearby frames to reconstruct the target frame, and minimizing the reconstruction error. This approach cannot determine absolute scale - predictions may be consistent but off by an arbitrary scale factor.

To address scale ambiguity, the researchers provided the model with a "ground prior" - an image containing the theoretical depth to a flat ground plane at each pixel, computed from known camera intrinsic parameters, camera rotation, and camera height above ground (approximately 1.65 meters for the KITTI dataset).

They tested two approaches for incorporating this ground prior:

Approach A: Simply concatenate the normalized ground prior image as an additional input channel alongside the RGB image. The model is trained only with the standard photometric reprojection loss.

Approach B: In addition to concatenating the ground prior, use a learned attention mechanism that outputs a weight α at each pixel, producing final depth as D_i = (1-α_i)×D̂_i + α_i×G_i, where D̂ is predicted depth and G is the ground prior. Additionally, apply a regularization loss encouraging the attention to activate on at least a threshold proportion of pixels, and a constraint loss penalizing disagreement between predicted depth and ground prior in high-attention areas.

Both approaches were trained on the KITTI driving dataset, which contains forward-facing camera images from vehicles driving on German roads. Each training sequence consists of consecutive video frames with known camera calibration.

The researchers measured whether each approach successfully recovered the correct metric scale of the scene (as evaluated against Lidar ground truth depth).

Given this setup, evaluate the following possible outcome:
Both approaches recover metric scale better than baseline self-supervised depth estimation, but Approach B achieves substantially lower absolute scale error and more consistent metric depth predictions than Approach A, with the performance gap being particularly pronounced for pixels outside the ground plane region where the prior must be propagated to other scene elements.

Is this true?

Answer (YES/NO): NO